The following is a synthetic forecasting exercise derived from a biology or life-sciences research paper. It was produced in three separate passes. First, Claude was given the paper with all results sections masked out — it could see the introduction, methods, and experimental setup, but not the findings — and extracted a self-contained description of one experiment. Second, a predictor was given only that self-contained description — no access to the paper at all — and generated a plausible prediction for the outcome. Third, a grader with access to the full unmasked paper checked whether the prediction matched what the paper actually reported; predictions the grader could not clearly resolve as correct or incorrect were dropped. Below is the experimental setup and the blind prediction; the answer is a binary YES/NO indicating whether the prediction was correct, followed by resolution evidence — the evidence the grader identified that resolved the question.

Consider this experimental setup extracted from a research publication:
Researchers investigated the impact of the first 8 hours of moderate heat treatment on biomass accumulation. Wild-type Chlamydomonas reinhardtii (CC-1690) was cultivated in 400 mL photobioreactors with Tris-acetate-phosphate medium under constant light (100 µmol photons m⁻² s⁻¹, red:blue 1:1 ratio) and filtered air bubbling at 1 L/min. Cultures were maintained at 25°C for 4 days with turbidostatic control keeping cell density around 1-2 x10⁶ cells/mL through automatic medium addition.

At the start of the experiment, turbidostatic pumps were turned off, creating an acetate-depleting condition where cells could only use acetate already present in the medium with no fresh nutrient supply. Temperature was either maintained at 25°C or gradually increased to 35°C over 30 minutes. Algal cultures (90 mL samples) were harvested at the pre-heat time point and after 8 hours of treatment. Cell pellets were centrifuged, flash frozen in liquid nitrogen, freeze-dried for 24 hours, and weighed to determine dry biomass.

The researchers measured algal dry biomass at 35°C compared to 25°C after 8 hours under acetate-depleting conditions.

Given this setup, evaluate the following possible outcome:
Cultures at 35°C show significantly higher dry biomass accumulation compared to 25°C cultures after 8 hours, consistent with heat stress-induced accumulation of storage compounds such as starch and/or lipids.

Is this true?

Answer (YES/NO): YES